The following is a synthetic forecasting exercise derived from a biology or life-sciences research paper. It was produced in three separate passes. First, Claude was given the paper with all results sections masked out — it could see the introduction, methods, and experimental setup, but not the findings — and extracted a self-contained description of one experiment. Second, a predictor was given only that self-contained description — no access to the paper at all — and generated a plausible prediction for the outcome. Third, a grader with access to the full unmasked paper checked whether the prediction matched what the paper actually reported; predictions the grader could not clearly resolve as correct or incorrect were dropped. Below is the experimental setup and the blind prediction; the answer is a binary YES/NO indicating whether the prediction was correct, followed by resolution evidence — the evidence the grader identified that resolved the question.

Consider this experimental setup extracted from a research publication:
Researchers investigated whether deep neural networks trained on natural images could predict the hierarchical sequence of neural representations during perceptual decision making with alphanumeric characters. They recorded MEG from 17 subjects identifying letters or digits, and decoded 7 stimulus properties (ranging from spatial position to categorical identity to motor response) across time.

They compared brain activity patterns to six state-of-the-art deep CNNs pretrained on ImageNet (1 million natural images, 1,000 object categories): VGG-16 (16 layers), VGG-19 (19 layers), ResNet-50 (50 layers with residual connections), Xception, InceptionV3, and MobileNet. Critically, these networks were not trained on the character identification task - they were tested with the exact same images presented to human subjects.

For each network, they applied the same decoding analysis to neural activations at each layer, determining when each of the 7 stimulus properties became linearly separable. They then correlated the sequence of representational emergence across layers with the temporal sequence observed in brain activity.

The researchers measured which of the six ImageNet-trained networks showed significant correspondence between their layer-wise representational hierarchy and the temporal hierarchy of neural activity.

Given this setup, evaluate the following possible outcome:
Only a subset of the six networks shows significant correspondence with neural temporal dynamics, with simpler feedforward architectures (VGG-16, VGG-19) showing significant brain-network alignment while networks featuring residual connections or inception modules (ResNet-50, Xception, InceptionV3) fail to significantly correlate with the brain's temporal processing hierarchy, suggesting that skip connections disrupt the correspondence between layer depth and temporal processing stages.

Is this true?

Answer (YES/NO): NO